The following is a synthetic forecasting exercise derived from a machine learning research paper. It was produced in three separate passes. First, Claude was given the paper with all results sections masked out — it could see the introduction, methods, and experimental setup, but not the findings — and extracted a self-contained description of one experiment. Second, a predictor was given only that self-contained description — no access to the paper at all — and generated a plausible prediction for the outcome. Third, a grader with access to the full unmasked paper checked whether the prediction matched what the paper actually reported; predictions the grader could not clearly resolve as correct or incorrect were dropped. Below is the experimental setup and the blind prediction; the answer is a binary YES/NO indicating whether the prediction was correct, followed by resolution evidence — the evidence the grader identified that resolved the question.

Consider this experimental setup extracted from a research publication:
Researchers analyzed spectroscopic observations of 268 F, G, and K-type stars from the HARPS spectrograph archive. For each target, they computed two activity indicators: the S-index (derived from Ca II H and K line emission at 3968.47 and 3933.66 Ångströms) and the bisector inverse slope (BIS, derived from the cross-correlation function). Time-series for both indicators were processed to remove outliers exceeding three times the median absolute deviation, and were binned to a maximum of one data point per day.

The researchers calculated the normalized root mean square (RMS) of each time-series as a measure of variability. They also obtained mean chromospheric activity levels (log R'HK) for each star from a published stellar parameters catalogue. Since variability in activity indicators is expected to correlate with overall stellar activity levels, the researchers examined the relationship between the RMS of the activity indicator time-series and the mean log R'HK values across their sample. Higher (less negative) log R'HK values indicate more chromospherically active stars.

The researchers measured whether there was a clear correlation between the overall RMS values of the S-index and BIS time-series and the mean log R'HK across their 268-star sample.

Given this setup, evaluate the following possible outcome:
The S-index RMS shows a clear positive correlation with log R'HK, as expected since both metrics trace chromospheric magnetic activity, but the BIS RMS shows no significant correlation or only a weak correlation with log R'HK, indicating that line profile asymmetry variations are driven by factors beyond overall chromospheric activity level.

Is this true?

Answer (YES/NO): NO